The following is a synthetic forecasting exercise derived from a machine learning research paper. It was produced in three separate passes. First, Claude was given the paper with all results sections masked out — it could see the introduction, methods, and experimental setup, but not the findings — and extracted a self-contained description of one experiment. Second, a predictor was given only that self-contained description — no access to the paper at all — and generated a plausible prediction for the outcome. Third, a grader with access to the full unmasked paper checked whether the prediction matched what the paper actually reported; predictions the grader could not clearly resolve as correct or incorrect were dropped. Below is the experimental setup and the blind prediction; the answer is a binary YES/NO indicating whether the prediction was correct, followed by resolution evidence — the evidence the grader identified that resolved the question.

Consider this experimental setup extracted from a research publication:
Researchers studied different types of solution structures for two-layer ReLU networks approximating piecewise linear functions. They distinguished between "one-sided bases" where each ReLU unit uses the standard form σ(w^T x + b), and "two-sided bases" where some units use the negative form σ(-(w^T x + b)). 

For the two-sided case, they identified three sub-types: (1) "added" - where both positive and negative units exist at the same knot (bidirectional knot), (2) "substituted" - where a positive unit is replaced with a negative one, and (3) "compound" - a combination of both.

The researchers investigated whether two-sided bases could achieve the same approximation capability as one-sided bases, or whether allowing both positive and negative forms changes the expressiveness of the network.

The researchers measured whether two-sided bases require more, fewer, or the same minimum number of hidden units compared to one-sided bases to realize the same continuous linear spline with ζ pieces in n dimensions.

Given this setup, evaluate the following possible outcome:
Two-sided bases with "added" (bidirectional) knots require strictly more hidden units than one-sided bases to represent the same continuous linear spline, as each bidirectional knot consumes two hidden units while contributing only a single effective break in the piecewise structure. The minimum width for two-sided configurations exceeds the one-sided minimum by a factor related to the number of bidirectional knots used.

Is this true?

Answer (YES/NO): NO